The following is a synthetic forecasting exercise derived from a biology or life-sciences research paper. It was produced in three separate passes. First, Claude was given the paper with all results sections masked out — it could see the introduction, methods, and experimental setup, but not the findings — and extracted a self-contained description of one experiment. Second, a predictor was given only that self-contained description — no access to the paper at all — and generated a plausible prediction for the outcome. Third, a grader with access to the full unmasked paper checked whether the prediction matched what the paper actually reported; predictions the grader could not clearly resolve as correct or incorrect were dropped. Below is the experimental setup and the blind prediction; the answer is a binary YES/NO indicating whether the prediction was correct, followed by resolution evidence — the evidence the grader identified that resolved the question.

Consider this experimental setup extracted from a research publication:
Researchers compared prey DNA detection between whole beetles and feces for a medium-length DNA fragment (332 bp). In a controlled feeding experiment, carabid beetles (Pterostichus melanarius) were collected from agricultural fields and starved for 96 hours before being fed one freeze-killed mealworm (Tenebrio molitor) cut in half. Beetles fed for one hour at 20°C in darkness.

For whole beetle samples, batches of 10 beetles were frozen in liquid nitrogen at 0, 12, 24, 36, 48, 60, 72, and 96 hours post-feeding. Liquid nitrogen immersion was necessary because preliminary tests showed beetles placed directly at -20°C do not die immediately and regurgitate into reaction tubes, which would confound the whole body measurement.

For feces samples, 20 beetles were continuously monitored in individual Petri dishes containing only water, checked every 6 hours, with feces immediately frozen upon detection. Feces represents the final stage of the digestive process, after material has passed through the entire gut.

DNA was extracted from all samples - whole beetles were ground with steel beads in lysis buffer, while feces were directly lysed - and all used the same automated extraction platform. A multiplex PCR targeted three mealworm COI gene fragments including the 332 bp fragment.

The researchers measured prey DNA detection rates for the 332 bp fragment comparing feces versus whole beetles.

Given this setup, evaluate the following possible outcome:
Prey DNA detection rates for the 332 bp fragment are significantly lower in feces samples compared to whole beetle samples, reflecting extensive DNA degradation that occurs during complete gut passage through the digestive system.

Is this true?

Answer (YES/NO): YES